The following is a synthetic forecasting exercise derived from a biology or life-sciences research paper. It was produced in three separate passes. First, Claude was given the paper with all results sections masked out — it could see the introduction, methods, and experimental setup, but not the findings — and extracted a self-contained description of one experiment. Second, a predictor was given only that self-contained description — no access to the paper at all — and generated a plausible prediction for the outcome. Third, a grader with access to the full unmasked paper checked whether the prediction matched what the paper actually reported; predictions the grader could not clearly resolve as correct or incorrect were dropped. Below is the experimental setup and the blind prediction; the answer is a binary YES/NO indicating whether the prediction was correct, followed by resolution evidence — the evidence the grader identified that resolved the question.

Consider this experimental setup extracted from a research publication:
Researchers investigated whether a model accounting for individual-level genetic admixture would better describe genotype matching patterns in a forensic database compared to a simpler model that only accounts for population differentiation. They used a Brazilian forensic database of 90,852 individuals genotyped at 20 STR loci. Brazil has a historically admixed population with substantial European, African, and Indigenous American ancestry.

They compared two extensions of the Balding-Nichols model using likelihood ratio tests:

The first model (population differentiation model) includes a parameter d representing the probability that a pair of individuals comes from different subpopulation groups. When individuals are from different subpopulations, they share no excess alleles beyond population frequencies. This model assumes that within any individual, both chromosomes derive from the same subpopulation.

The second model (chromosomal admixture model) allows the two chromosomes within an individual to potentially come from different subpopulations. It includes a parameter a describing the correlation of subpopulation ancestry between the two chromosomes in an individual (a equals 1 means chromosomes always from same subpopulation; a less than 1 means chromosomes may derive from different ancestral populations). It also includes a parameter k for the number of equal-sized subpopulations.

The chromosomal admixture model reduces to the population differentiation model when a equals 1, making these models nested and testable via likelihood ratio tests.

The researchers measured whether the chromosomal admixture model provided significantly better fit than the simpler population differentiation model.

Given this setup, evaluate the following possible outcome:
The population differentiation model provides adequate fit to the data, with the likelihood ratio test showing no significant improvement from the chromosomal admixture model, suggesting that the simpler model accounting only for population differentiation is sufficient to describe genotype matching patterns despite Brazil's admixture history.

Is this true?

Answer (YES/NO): NO